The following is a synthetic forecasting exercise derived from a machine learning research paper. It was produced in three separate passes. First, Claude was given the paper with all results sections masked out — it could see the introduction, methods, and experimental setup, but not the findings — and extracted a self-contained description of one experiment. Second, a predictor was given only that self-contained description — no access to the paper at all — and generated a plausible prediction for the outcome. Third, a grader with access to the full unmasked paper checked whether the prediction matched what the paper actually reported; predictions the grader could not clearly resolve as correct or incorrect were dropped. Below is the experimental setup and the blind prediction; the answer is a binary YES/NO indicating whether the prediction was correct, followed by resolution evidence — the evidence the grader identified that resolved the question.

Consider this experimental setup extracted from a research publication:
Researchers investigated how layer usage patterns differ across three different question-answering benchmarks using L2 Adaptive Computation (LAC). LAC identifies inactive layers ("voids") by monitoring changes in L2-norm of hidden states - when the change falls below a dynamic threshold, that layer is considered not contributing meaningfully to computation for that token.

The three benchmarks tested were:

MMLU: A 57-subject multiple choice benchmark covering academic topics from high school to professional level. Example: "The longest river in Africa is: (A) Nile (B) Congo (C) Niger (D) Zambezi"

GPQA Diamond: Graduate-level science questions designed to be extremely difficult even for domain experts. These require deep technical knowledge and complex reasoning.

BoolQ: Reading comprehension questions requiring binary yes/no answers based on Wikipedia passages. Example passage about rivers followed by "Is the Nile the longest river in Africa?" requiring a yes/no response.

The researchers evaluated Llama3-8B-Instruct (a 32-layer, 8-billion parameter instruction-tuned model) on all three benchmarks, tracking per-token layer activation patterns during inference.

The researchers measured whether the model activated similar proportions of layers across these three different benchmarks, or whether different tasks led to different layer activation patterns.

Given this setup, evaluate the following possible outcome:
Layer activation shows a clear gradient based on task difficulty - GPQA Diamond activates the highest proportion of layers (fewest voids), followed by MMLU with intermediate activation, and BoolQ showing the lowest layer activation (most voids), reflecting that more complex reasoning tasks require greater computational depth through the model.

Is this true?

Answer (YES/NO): NO